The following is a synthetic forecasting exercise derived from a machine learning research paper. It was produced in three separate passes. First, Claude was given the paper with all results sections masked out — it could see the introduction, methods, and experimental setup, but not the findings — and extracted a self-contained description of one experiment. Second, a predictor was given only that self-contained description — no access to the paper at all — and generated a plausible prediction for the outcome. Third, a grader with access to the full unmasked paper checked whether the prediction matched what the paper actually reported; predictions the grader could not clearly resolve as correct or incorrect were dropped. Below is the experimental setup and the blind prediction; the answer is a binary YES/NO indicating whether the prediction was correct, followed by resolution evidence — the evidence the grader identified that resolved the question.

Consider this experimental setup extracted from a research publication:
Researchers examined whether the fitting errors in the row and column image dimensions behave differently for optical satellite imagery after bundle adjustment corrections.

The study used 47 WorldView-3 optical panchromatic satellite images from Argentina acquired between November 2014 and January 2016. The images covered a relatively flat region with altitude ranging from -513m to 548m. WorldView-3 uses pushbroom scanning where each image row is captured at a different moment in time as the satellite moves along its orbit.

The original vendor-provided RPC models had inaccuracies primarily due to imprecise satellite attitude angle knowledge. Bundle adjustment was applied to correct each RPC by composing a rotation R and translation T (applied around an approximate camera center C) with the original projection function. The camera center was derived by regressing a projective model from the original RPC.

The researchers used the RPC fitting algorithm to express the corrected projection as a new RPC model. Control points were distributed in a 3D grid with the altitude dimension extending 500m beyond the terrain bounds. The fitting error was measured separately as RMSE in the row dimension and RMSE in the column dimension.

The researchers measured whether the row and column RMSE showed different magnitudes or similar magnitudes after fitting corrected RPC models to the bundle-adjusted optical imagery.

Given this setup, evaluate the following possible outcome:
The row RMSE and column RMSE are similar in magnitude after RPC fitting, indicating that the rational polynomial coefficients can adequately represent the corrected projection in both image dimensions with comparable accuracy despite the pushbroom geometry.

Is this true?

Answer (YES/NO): YES